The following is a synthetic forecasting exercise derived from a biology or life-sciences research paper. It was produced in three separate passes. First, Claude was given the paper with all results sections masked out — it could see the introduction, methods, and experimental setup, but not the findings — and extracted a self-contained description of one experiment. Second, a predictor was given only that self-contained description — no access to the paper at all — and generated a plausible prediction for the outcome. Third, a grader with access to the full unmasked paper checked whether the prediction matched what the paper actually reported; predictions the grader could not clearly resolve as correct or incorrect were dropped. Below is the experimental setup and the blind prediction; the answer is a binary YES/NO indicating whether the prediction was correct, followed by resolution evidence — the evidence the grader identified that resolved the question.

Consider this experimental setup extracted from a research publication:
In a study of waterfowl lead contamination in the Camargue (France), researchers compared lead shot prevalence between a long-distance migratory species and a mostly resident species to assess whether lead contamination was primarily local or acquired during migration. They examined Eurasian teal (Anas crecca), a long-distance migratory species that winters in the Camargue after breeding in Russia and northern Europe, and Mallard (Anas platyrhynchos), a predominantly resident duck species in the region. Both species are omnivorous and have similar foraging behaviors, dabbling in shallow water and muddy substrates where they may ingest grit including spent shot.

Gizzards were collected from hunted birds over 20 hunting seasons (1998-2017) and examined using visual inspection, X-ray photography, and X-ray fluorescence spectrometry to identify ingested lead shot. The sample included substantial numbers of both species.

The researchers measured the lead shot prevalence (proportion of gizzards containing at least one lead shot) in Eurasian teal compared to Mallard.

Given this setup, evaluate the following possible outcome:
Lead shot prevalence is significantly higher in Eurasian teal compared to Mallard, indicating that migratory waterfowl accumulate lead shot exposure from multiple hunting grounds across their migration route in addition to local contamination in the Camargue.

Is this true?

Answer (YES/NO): NO